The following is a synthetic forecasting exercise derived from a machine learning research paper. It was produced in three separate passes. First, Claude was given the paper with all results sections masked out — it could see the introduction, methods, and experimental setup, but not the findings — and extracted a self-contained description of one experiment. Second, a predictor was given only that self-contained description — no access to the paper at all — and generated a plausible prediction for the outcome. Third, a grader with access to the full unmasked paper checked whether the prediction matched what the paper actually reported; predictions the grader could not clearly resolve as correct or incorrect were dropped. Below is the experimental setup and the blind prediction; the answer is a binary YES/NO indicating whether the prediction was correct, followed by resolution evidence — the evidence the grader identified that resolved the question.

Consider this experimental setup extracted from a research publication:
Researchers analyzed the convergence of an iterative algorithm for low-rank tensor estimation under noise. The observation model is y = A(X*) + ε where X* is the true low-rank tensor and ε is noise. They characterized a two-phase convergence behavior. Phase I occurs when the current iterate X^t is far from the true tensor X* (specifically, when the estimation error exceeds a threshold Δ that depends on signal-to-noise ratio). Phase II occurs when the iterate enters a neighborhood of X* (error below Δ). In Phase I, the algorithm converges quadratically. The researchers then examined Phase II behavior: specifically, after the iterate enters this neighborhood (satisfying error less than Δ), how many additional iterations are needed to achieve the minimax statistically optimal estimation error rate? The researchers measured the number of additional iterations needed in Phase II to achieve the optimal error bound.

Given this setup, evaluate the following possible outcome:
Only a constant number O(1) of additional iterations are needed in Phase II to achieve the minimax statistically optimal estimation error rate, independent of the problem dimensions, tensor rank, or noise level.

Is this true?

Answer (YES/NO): YES